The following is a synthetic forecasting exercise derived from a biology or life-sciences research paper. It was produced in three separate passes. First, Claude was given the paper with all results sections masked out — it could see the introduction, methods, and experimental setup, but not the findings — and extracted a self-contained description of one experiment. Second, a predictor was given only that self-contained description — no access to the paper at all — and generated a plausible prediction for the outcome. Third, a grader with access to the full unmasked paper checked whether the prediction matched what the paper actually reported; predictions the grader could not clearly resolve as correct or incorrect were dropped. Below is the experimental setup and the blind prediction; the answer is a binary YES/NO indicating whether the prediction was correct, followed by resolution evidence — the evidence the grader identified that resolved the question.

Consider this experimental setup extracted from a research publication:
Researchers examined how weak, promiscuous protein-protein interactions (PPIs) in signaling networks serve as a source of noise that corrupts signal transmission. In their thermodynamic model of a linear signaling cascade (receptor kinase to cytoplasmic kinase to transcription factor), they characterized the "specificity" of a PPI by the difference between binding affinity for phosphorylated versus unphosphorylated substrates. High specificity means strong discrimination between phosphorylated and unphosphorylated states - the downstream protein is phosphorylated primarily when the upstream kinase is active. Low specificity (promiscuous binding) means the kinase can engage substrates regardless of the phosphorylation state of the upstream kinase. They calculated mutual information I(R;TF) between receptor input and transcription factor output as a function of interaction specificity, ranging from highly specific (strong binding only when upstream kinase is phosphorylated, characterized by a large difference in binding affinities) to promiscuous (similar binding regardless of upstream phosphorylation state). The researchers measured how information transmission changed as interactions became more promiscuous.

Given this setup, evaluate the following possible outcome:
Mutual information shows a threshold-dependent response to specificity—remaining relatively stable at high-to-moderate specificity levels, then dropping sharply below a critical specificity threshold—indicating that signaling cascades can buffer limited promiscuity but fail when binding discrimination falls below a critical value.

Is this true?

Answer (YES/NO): NO